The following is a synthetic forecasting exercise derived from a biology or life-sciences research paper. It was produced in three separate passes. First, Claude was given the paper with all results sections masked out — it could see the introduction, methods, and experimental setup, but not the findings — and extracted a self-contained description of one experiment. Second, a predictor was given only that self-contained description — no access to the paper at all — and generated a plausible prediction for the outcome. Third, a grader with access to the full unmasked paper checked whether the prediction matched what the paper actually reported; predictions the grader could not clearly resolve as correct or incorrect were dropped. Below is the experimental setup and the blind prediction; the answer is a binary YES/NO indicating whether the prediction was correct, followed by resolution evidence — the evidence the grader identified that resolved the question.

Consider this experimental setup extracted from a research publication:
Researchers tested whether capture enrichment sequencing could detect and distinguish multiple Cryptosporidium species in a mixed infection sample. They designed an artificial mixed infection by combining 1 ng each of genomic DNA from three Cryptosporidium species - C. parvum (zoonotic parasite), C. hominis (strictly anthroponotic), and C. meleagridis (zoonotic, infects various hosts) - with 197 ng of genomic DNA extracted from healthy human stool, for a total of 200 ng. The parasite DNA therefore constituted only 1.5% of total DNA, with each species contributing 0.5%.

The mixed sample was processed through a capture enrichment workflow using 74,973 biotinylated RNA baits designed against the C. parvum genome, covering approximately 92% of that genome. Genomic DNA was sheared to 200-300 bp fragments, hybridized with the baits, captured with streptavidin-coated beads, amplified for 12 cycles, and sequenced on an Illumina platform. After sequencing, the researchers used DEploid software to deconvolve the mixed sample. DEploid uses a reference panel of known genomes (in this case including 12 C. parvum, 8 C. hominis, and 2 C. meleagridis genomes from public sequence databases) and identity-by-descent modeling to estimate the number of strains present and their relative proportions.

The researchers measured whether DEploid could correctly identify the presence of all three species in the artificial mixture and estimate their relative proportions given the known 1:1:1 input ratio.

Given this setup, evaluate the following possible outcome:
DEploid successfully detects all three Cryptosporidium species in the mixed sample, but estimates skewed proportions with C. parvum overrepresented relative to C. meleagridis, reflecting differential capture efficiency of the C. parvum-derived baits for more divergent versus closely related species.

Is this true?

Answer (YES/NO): YES